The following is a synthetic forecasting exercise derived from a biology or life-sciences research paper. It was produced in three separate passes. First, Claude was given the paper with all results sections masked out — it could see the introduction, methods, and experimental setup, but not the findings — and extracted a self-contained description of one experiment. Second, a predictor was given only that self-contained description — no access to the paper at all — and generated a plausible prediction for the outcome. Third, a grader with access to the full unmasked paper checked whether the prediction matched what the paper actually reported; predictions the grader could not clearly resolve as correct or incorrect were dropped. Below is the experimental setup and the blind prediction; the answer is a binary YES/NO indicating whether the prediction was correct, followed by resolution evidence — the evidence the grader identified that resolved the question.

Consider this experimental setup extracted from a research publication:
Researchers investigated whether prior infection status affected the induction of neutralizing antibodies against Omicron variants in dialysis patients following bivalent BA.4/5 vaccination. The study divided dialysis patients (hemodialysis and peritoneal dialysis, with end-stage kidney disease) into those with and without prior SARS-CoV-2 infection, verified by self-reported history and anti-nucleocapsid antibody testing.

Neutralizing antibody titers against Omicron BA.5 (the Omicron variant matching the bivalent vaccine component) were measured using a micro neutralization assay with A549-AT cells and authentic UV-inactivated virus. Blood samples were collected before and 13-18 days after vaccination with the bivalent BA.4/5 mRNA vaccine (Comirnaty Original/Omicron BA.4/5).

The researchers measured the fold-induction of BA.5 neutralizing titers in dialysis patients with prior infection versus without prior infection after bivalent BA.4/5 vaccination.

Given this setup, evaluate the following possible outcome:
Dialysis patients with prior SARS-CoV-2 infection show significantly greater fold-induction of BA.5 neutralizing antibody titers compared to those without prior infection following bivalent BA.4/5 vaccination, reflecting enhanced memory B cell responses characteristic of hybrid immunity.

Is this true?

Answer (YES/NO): NO